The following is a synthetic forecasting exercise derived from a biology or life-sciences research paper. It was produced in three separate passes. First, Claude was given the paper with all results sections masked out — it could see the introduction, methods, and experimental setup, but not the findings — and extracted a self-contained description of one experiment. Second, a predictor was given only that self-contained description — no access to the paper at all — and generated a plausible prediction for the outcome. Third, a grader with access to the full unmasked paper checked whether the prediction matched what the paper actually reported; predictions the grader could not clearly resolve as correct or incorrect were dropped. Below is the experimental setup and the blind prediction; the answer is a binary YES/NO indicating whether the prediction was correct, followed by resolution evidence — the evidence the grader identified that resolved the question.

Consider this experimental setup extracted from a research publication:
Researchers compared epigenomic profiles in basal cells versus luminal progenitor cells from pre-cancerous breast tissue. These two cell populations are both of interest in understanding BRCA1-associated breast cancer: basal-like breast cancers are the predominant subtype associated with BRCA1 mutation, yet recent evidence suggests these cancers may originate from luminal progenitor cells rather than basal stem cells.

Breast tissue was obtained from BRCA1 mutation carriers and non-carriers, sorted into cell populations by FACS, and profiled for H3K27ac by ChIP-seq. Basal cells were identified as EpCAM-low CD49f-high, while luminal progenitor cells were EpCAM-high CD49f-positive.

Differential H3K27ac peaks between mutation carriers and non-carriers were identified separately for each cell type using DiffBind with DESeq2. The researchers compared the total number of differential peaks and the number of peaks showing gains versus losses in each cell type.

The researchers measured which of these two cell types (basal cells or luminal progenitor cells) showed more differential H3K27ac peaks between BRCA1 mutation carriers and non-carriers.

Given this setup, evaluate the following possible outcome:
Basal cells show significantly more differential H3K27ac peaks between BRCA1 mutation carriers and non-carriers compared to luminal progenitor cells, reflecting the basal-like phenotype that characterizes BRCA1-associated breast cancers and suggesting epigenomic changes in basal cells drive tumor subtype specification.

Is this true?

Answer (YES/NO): YES